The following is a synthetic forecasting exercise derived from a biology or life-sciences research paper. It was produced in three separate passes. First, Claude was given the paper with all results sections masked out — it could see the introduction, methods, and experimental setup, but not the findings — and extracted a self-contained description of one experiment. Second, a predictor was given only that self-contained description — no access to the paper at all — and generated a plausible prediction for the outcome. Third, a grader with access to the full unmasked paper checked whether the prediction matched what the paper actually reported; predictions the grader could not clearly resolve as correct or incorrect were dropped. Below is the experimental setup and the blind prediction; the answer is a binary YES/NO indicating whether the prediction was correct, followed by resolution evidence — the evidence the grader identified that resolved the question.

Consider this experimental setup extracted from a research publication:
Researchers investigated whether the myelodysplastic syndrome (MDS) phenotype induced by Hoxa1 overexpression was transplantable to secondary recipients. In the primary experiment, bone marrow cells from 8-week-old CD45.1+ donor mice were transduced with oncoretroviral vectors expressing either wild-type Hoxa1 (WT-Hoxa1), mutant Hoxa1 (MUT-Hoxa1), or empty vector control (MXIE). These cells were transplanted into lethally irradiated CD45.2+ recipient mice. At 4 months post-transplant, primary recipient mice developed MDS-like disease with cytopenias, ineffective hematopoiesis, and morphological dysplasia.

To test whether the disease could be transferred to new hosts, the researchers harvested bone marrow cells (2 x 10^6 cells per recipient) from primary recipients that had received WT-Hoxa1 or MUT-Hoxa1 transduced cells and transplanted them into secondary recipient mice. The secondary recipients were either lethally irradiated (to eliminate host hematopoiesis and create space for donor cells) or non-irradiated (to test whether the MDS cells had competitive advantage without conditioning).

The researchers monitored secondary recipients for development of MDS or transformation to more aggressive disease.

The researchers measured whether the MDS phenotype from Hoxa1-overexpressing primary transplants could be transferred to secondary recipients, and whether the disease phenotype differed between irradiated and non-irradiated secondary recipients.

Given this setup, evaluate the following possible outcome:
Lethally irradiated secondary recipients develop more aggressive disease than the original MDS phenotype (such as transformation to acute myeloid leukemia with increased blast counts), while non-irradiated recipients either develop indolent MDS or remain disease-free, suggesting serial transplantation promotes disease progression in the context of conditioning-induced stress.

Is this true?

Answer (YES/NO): NO